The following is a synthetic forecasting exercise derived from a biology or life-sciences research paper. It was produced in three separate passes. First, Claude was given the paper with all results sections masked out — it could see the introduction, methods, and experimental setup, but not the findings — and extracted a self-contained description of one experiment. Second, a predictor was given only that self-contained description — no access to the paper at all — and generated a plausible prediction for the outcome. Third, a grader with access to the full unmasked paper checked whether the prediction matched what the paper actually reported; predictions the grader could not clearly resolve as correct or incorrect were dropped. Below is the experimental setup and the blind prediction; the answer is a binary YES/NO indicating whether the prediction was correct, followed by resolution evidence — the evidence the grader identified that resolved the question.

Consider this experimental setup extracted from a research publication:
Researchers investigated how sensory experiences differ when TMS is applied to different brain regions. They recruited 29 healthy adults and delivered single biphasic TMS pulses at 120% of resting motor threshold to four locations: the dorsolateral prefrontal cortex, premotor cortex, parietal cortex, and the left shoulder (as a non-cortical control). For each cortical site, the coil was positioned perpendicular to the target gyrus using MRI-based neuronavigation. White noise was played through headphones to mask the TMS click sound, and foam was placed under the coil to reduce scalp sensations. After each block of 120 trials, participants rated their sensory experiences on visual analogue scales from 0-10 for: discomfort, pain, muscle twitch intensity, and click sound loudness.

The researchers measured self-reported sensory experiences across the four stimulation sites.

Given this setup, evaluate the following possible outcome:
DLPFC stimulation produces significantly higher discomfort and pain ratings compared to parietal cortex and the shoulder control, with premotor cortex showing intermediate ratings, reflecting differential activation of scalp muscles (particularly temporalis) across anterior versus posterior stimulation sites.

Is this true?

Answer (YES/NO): NO